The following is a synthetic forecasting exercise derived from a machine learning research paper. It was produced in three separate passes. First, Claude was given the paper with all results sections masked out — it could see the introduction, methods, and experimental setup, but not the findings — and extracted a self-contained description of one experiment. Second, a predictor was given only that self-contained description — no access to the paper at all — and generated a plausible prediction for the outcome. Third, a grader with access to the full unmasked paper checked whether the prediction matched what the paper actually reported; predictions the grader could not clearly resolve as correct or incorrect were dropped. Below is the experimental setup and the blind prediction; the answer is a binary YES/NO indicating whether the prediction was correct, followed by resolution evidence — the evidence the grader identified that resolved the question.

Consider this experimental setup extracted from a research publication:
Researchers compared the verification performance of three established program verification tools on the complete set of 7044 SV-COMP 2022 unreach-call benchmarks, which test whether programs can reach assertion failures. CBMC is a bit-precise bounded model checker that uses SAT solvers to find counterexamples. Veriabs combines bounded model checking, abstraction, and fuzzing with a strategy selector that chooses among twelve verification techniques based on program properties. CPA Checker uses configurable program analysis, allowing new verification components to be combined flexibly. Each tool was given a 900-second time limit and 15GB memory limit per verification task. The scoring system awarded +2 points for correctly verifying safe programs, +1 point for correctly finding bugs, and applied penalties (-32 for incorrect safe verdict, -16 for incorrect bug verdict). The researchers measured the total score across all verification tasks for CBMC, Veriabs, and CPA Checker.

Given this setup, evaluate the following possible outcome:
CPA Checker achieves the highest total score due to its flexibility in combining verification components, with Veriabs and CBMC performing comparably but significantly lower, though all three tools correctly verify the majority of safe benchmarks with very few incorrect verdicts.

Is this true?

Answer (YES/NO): NO